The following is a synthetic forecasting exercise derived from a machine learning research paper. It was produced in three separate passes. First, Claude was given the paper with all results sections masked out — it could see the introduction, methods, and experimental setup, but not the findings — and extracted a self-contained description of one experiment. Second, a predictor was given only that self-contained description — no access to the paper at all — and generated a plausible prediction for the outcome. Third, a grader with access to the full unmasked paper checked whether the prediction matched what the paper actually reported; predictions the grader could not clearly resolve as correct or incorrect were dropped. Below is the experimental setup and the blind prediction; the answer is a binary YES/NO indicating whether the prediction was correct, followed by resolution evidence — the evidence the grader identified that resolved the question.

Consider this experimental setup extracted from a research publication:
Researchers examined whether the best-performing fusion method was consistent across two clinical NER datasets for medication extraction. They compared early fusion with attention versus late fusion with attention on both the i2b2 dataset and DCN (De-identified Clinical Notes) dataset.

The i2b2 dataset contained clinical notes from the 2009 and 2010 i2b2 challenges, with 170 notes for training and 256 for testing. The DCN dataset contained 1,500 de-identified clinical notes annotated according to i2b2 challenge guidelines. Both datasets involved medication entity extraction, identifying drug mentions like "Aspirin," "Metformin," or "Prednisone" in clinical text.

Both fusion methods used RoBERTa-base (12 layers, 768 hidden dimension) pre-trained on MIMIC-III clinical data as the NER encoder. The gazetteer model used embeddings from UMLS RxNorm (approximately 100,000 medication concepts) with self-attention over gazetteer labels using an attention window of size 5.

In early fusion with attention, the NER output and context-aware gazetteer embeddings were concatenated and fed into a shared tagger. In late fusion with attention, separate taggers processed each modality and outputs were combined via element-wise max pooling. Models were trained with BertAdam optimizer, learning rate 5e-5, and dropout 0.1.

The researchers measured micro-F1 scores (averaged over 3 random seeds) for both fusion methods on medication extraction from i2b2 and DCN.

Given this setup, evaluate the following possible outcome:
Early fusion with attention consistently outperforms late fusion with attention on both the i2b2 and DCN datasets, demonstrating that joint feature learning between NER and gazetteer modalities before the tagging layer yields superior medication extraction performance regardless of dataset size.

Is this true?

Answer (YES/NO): NO